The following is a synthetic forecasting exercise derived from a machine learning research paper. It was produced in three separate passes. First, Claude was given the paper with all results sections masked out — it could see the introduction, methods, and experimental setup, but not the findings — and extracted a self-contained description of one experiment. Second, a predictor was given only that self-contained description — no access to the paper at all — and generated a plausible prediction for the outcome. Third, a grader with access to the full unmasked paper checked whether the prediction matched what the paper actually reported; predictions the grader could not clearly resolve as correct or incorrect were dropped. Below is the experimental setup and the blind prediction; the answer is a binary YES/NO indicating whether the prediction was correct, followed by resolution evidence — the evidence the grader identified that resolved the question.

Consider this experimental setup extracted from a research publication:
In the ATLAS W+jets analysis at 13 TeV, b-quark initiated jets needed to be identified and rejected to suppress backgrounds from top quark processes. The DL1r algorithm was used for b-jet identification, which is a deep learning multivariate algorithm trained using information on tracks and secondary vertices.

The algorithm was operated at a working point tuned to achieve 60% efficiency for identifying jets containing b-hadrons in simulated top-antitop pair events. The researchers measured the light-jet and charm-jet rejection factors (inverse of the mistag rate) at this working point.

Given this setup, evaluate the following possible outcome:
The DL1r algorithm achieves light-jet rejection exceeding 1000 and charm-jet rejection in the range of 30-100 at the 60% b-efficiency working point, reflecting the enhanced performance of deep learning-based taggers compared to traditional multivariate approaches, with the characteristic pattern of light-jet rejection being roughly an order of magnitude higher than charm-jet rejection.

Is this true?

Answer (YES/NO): NO